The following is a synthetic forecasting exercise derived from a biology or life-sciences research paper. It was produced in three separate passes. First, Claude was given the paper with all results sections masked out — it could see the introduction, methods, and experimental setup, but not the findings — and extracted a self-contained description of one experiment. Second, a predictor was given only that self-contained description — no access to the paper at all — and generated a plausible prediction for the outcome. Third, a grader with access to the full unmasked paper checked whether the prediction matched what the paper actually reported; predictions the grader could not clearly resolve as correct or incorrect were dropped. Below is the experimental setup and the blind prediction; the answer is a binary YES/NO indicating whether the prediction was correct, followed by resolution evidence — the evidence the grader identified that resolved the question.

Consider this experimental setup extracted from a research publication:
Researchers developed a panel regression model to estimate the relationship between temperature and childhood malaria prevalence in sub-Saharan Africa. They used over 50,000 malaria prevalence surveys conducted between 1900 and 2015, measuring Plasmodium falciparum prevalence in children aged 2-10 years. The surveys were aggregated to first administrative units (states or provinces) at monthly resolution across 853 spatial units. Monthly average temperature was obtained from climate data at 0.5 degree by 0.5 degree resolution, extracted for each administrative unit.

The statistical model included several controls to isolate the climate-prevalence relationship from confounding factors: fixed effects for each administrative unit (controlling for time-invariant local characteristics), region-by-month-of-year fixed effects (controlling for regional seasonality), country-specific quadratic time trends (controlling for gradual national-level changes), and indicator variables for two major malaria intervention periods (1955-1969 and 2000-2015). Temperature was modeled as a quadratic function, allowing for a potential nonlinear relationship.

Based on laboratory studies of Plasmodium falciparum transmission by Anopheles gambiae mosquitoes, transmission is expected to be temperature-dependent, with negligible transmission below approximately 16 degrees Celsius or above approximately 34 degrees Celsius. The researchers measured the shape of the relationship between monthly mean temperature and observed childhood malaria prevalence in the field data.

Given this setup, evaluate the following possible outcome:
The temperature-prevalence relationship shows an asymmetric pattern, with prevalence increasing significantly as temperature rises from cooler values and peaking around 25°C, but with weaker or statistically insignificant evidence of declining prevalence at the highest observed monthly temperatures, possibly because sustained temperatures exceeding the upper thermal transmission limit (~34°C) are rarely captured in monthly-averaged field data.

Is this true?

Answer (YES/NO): NO